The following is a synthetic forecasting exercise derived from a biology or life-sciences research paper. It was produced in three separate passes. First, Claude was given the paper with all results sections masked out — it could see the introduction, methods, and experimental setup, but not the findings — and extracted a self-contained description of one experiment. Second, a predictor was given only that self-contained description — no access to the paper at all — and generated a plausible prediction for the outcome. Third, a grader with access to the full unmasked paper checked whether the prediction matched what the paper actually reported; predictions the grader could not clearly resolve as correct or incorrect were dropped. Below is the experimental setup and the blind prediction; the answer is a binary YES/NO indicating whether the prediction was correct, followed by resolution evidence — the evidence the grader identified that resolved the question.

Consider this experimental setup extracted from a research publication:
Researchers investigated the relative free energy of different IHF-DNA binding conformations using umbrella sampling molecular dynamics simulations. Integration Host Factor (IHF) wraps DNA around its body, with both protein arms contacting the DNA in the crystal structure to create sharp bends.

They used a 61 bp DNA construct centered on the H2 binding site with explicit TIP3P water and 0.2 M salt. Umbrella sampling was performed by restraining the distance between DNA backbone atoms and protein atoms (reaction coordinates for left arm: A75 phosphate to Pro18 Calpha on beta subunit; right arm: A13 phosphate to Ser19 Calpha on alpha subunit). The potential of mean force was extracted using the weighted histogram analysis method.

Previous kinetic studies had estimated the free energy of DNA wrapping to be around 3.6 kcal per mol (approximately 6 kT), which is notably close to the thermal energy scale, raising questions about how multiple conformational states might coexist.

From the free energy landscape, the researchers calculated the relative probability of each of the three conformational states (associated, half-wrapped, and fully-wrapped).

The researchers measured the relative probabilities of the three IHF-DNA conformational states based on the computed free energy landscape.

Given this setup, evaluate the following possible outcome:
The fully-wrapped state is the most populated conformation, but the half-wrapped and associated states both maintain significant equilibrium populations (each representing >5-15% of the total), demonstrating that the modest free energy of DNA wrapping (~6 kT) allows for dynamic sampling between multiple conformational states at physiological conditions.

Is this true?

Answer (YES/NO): NO